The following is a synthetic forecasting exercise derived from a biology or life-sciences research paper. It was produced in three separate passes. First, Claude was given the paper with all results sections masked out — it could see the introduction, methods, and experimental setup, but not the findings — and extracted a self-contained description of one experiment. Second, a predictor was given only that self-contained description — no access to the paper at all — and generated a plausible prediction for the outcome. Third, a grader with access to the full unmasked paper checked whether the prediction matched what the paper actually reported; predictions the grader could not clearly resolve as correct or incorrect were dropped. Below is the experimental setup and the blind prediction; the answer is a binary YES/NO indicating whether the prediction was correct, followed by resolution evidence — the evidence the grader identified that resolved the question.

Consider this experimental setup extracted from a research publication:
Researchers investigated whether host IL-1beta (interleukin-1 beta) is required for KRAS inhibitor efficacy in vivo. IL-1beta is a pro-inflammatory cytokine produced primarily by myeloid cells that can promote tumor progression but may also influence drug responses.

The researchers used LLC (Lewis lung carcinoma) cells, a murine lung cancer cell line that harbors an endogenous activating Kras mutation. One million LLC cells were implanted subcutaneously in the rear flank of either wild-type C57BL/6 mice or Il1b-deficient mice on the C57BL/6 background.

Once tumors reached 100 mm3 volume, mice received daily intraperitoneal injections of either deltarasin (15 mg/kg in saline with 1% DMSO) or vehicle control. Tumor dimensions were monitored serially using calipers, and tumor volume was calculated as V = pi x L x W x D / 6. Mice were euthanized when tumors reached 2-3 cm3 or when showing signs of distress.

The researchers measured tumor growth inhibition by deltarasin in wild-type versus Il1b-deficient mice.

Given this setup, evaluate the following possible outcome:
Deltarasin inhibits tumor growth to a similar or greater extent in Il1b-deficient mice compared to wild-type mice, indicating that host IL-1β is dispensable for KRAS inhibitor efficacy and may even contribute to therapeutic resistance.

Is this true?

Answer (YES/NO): NO